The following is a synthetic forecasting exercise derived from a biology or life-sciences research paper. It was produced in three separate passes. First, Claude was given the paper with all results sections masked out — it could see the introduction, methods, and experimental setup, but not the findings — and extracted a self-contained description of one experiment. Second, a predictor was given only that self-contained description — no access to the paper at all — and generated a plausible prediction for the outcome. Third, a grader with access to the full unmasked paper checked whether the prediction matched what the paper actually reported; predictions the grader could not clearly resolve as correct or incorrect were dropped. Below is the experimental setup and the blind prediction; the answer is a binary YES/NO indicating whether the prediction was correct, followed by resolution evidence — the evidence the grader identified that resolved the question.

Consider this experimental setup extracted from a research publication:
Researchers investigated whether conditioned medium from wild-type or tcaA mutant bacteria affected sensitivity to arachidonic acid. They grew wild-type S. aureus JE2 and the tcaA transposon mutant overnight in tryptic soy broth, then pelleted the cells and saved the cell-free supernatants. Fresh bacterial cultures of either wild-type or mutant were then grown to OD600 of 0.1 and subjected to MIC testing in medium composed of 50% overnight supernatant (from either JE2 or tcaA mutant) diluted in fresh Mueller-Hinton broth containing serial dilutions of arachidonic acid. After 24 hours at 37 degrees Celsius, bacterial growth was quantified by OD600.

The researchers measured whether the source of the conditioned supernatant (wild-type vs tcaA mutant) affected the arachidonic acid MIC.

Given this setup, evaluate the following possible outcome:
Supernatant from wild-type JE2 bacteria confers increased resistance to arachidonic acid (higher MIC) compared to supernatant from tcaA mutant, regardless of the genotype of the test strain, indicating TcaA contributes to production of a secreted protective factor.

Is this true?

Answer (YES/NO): NO